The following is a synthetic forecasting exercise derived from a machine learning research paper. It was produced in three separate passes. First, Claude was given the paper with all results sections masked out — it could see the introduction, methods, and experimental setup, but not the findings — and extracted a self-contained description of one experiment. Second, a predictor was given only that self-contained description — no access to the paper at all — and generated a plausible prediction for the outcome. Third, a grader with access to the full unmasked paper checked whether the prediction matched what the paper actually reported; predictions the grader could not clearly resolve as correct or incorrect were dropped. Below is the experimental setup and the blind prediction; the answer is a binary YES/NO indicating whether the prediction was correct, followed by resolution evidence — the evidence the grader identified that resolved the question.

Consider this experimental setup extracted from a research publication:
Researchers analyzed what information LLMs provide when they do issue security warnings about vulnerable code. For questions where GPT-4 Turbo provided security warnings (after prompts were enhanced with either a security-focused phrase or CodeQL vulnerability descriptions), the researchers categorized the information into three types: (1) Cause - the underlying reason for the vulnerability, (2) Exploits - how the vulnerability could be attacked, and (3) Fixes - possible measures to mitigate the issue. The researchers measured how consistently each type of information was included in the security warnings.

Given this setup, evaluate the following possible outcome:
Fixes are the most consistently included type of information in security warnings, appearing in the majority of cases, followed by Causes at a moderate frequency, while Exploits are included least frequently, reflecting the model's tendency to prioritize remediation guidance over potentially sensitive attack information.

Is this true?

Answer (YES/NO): NO